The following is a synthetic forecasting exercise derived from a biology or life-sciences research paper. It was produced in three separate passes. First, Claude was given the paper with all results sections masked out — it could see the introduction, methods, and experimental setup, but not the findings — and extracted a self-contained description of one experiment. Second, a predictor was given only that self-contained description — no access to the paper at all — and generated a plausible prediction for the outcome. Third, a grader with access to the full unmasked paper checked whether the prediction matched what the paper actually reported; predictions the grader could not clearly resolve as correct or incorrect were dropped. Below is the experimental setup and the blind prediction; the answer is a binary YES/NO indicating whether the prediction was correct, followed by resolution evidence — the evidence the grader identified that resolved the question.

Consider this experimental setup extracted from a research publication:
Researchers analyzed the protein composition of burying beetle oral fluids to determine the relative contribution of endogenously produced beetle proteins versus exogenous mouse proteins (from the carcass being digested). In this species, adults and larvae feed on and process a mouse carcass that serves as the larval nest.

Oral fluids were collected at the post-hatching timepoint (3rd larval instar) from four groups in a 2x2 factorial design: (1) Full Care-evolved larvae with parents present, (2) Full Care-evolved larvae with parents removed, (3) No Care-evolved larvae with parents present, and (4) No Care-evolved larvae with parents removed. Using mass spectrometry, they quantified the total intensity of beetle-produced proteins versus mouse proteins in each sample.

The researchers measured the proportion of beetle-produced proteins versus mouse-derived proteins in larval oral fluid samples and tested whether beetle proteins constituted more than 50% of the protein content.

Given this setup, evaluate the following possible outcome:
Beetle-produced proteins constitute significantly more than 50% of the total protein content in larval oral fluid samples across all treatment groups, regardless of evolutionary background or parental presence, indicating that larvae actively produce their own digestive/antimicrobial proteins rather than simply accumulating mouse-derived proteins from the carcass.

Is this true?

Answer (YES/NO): YES